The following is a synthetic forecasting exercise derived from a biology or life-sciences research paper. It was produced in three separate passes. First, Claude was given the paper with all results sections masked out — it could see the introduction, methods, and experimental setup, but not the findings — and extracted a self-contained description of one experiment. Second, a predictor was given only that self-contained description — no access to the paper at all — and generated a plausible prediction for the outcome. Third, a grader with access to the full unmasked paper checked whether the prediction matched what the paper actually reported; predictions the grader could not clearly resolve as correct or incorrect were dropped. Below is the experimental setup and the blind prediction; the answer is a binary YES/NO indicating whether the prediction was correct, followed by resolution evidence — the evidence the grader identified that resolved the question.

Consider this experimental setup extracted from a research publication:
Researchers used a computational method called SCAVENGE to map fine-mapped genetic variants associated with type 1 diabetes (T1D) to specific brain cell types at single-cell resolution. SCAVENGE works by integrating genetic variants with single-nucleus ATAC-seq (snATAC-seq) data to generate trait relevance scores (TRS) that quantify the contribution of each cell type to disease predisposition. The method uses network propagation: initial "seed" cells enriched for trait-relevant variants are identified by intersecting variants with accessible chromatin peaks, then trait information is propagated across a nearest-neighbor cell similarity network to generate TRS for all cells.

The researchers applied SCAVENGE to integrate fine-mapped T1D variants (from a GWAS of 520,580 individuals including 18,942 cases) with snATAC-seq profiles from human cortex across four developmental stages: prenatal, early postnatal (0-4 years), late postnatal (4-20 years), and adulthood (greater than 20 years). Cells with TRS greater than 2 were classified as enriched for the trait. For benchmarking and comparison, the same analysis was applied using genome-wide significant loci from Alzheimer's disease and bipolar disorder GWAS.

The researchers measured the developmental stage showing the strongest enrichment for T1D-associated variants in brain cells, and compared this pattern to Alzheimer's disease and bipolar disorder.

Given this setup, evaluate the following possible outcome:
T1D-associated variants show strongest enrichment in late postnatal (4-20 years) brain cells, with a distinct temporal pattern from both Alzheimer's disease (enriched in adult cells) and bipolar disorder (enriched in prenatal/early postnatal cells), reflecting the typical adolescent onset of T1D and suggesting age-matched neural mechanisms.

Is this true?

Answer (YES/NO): NO